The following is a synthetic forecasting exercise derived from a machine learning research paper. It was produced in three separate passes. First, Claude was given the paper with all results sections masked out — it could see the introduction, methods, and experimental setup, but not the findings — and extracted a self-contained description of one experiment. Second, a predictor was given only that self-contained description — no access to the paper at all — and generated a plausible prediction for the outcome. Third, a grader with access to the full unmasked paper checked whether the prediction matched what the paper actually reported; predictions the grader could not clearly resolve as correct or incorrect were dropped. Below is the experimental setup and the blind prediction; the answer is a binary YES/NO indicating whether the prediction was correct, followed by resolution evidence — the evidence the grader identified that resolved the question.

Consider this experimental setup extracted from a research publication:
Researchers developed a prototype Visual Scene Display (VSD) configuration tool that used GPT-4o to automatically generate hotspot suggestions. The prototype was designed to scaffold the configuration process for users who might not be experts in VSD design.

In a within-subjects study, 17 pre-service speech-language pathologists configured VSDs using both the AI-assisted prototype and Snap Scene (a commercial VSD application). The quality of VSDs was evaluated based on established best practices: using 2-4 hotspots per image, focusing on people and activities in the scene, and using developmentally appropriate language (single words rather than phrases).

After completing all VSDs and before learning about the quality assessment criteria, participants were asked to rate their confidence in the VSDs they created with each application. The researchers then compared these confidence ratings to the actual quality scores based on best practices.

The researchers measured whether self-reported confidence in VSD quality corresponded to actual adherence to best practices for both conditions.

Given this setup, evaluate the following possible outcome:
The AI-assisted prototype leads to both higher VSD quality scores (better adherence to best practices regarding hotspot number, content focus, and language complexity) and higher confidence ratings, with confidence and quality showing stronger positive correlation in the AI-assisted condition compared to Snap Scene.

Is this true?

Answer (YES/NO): NO